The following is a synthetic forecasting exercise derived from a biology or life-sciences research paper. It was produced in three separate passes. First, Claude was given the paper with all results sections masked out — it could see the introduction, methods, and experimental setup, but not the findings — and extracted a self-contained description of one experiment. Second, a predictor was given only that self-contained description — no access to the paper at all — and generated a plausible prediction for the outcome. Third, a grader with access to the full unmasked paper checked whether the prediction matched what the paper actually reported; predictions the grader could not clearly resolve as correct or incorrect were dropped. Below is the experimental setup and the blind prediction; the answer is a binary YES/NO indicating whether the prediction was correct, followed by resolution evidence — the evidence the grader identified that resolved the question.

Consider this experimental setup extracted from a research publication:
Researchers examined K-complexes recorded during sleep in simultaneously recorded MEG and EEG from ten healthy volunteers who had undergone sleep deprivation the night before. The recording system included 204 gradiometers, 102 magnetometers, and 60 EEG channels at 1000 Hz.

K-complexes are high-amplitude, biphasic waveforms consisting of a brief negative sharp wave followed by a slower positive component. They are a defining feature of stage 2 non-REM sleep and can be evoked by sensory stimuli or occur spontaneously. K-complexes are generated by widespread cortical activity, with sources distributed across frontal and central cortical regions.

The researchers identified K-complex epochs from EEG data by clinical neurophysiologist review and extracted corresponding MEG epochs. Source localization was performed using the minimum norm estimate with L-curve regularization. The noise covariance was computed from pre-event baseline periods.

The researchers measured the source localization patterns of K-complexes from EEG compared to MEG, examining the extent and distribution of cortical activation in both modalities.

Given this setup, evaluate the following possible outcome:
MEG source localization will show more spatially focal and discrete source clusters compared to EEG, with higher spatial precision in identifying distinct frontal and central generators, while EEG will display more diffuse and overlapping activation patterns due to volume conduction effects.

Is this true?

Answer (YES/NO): NO